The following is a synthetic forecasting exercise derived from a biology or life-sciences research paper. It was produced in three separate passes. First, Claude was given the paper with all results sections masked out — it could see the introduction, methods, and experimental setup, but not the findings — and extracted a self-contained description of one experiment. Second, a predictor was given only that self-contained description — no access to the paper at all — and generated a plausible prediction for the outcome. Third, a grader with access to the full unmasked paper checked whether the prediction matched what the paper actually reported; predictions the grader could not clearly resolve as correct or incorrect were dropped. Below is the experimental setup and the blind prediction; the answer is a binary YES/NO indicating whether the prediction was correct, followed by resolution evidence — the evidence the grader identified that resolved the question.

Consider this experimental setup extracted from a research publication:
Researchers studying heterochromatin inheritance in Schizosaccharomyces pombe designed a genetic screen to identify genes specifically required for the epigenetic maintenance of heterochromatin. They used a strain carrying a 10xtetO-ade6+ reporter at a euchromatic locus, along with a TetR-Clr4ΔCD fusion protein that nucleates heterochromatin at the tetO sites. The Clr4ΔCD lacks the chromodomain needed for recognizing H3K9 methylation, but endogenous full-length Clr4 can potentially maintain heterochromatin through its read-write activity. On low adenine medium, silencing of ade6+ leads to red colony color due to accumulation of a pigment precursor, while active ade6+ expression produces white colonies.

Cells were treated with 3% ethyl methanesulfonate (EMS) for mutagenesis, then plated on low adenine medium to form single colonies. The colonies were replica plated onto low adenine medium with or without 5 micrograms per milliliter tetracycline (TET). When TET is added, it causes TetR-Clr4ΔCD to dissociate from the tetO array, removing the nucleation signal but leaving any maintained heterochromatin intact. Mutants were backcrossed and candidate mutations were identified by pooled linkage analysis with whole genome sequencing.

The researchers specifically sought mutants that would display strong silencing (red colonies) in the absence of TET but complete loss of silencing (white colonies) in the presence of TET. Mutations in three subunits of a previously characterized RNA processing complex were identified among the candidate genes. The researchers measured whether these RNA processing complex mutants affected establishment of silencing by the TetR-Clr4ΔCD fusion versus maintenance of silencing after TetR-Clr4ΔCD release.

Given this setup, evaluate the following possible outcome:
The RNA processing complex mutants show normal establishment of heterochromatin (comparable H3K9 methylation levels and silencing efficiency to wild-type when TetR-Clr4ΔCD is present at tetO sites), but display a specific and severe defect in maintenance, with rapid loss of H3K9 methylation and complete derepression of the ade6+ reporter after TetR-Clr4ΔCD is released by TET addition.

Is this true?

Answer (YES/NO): YES